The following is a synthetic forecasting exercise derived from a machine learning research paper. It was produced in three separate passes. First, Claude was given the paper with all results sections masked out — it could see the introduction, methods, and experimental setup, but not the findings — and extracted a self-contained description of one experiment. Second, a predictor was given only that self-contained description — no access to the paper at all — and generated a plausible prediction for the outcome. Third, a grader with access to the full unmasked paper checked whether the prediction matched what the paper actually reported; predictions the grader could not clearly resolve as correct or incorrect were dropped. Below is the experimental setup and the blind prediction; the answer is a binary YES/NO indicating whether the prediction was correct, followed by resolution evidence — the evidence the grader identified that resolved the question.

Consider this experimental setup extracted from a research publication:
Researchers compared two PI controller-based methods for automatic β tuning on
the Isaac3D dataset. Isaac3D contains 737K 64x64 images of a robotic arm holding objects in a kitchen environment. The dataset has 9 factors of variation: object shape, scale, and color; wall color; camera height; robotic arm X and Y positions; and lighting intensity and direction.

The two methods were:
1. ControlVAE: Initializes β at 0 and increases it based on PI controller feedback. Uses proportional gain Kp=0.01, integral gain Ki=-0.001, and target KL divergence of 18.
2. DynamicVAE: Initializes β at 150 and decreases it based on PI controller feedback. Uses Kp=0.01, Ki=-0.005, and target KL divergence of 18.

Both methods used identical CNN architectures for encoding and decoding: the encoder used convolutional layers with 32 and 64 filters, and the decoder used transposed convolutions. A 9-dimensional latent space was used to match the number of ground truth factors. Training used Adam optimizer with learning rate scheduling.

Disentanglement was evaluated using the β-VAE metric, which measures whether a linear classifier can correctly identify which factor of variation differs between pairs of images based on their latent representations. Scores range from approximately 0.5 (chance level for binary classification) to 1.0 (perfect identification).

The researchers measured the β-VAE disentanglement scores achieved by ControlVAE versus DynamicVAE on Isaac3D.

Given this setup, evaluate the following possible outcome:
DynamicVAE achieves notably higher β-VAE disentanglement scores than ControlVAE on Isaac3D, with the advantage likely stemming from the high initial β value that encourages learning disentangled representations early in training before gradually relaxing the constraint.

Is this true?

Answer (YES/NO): NO